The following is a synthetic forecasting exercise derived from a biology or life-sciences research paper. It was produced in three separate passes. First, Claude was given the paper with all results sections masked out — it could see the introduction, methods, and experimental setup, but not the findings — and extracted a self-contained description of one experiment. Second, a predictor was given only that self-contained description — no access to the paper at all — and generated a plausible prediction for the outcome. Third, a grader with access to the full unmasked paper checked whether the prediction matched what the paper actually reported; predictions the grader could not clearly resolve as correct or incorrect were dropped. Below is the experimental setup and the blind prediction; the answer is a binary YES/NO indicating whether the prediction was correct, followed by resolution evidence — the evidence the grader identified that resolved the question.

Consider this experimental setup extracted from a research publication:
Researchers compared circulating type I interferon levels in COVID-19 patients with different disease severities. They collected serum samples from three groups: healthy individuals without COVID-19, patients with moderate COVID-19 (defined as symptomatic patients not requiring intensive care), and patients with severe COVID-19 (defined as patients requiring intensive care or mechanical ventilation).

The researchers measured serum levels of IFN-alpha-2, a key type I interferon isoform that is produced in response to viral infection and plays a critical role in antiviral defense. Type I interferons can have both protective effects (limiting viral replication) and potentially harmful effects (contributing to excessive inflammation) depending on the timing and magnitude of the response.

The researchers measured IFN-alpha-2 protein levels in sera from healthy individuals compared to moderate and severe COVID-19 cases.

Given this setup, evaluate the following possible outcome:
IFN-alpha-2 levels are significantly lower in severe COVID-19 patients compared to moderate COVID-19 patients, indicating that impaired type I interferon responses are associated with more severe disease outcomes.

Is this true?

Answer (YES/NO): NO